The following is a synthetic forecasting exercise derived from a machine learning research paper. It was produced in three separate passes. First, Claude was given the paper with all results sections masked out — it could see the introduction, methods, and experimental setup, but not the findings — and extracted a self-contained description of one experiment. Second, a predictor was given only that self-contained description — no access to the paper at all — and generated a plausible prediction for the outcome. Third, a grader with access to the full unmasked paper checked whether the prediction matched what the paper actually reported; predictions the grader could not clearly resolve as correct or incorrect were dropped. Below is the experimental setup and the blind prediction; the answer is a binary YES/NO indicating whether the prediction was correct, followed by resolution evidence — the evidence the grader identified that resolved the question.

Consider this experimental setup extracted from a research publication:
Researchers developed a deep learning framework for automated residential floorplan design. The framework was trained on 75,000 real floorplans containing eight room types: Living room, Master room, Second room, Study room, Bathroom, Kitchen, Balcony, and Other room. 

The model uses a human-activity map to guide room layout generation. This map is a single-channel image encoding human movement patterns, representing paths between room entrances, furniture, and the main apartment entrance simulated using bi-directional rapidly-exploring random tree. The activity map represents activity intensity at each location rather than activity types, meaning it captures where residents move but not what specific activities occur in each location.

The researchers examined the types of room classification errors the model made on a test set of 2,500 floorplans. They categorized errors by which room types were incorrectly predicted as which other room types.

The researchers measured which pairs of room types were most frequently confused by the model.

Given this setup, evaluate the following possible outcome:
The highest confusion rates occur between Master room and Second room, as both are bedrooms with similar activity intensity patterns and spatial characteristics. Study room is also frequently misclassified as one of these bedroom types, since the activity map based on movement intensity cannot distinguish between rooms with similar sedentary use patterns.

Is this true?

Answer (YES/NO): YES